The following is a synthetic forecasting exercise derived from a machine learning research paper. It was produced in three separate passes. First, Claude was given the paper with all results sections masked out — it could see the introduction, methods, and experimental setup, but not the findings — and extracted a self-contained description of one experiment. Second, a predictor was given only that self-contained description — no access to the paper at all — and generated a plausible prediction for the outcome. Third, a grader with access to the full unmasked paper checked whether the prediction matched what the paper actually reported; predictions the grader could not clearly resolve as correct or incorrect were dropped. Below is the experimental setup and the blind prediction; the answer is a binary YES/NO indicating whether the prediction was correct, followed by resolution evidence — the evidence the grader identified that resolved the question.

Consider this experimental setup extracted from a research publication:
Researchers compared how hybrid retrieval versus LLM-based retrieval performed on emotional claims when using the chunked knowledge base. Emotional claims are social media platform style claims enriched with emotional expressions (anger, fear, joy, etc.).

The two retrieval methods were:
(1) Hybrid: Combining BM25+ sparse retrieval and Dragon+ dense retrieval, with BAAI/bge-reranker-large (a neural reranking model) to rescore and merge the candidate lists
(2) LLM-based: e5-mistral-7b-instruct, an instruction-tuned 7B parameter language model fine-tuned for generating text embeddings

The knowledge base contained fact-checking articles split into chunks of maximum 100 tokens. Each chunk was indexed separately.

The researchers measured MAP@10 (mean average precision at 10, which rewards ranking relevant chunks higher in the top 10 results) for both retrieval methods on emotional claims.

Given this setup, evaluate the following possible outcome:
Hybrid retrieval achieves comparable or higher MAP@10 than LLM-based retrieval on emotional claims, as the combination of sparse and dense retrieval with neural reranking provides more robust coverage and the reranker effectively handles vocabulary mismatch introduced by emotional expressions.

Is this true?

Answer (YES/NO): NO